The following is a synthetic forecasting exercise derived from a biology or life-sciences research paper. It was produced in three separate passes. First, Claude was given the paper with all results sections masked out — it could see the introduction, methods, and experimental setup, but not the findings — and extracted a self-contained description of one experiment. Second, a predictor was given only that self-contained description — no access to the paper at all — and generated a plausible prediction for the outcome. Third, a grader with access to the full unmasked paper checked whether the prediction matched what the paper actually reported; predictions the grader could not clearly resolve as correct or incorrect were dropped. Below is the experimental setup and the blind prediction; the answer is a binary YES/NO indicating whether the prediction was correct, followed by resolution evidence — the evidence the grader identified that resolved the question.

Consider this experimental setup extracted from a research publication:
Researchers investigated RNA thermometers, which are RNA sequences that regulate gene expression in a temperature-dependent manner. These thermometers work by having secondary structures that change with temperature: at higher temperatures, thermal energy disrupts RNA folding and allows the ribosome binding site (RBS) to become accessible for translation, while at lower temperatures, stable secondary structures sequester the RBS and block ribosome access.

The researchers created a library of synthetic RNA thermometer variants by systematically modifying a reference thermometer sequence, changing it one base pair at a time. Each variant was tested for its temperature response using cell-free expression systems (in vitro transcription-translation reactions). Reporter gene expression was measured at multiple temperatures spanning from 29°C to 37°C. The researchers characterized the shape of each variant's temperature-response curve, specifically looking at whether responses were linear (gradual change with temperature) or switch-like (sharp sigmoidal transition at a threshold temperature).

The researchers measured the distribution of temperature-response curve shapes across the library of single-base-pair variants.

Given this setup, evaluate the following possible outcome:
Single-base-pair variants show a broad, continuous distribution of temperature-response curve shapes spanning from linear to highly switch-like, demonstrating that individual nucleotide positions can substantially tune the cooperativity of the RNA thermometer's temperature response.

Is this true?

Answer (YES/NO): NO